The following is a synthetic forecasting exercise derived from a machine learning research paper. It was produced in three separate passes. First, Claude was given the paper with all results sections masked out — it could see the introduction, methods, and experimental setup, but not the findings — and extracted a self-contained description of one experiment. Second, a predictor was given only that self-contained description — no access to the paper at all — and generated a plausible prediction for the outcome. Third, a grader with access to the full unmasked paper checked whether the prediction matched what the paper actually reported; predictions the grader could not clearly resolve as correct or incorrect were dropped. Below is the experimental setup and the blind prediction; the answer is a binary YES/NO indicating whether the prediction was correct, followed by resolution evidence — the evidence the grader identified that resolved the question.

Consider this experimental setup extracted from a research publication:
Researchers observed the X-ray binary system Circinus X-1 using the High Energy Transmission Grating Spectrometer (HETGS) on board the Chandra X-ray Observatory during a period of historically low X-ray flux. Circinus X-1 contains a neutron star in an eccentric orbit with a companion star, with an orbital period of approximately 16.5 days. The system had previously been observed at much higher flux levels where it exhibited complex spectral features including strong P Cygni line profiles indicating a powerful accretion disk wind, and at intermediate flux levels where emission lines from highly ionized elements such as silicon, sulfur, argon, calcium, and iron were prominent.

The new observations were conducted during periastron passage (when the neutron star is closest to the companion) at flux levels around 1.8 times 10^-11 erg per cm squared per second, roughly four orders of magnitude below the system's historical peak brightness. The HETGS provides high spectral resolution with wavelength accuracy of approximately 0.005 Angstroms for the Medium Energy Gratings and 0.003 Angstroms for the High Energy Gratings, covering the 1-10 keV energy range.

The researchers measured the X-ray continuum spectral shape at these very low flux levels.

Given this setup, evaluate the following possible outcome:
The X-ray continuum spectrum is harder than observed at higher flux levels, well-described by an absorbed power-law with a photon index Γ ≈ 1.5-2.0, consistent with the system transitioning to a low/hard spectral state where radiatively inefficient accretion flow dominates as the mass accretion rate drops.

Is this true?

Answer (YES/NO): NO